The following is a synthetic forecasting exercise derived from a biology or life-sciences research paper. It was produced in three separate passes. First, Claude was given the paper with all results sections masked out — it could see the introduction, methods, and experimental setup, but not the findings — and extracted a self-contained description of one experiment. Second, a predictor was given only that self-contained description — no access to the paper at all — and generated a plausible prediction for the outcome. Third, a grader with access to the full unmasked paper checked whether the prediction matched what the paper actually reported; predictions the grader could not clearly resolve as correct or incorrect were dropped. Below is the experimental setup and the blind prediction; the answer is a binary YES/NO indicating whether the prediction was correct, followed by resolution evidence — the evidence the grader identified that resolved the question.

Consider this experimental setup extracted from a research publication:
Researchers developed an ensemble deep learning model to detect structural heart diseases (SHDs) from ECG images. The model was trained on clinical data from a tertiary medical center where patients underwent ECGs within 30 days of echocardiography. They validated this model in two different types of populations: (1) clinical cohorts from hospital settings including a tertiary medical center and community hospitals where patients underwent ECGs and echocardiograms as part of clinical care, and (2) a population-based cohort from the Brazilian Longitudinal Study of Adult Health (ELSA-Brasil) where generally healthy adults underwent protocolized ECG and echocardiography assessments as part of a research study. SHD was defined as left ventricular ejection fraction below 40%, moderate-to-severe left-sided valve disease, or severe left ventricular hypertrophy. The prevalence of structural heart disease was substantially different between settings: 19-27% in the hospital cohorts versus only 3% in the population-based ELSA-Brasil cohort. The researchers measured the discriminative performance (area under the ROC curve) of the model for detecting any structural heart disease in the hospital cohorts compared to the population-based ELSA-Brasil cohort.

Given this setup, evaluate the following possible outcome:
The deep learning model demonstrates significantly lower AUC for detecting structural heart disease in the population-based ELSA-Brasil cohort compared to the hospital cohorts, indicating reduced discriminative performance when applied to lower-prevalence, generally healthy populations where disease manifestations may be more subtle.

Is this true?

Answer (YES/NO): NO